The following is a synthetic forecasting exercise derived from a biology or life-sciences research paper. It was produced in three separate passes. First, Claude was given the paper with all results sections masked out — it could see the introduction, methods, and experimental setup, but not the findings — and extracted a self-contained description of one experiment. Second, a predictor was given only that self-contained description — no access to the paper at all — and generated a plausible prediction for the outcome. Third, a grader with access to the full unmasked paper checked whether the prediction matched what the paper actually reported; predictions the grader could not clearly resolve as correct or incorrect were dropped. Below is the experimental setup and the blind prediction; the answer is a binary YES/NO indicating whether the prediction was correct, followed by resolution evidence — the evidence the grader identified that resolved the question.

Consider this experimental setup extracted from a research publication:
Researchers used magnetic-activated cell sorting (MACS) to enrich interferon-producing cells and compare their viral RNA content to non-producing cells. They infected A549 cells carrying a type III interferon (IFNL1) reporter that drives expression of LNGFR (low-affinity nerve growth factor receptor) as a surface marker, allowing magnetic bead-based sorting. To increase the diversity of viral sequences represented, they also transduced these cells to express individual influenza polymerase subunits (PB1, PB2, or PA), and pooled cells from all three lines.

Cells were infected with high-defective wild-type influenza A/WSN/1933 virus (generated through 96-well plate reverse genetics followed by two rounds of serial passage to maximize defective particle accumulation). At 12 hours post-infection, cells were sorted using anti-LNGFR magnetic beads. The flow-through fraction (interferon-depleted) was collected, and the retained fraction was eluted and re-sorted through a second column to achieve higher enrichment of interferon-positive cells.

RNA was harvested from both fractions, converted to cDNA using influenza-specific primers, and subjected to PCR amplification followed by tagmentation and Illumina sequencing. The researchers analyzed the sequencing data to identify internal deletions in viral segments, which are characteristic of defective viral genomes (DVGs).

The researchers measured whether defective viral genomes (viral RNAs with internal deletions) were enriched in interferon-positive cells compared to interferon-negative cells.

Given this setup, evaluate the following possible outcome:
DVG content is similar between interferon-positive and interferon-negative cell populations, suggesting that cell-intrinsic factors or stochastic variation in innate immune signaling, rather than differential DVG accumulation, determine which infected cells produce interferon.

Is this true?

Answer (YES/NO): NO